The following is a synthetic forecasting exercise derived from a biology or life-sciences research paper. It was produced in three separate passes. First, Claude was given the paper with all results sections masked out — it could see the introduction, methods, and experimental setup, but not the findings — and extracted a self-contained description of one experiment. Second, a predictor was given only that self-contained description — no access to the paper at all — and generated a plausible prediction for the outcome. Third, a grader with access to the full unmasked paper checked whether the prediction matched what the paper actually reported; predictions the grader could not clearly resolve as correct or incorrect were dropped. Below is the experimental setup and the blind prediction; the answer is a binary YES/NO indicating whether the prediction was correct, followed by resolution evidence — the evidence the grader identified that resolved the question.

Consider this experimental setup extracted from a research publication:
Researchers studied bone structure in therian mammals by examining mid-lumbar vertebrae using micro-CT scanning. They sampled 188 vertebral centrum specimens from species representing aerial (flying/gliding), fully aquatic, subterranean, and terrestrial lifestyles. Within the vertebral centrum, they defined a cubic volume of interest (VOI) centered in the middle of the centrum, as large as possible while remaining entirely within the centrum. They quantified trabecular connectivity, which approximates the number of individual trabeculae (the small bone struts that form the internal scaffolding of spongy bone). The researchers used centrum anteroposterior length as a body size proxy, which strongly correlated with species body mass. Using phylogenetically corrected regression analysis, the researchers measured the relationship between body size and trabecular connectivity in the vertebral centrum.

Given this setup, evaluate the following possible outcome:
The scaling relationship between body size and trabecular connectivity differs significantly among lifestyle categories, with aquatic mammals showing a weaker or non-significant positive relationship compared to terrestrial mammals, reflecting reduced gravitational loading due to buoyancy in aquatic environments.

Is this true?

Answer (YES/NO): NO